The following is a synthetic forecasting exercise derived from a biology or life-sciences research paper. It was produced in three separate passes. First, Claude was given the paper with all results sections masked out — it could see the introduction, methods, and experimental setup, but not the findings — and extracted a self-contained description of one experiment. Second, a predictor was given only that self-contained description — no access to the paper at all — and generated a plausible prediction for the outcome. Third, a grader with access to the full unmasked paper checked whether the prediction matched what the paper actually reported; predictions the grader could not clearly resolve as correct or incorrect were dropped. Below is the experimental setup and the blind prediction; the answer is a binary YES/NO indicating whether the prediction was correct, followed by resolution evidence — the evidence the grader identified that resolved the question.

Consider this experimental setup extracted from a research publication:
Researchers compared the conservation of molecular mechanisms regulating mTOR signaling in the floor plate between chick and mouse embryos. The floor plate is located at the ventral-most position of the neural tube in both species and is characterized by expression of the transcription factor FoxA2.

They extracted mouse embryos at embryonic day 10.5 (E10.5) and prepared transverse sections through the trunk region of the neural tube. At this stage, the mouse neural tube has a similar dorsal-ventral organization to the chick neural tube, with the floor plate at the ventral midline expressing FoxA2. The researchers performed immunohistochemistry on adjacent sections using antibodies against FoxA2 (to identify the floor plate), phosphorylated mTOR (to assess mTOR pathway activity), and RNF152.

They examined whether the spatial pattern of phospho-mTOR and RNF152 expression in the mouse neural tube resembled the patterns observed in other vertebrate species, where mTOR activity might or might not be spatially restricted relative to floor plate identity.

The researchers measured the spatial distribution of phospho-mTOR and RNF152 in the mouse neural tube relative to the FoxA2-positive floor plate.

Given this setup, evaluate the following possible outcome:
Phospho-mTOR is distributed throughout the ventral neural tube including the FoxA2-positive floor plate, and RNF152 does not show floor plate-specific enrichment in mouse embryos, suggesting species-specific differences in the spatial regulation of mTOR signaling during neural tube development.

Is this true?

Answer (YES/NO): NO